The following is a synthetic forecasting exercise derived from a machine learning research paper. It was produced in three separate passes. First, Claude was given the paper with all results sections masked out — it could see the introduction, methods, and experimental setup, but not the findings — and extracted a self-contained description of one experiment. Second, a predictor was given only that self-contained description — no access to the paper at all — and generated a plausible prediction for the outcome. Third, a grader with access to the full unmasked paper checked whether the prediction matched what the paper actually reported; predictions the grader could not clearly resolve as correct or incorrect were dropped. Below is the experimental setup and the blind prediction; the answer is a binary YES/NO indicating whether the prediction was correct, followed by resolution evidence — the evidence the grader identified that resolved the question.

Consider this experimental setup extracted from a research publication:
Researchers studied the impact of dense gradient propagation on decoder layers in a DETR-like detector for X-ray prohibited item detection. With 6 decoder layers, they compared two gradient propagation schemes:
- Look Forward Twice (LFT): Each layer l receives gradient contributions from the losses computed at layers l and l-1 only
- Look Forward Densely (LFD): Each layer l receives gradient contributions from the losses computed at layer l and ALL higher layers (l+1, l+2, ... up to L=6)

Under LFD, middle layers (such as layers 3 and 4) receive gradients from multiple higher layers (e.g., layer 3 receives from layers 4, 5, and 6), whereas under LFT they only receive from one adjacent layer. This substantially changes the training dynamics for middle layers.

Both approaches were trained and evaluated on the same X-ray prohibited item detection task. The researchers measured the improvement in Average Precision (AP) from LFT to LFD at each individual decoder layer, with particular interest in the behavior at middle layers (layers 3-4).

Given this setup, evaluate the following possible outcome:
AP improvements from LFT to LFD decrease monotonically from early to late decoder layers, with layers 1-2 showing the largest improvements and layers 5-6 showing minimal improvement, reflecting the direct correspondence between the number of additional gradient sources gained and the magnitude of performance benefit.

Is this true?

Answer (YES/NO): NO